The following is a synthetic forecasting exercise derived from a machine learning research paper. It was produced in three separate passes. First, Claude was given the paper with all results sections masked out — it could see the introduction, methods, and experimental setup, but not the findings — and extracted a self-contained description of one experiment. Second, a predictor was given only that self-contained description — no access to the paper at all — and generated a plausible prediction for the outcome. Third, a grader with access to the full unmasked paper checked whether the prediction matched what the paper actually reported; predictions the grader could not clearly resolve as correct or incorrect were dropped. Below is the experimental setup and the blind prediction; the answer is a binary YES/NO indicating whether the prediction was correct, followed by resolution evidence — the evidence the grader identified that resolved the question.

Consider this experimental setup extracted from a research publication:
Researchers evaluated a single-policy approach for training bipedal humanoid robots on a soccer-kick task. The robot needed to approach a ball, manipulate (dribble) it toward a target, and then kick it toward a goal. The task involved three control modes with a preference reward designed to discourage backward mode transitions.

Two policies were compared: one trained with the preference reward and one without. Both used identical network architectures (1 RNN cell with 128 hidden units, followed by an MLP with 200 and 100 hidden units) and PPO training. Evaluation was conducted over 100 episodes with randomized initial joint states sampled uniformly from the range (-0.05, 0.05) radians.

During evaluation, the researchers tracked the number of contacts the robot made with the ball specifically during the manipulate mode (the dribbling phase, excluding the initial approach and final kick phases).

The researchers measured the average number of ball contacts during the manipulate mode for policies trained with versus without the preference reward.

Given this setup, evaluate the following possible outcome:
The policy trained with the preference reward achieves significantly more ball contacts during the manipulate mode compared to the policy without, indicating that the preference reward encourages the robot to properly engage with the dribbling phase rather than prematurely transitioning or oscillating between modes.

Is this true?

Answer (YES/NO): YES